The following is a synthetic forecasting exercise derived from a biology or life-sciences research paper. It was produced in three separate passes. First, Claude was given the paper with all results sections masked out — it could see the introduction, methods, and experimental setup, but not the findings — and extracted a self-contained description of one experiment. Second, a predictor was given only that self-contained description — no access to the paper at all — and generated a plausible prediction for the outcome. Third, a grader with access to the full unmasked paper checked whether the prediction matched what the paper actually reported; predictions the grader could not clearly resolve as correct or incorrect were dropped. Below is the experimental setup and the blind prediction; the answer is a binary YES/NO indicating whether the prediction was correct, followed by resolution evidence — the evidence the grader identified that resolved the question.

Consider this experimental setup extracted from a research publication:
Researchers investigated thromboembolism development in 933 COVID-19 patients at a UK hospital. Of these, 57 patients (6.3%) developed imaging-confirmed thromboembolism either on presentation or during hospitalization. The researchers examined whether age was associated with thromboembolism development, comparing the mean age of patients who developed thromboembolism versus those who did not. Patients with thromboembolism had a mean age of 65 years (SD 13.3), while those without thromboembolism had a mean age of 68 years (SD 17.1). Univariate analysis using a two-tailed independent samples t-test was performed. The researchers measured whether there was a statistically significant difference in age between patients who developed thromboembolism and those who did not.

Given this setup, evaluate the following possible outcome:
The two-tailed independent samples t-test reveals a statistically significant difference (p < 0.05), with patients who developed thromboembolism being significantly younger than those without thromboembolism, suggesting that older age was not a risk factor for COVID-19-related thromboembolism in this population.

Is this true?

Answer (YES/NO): NO